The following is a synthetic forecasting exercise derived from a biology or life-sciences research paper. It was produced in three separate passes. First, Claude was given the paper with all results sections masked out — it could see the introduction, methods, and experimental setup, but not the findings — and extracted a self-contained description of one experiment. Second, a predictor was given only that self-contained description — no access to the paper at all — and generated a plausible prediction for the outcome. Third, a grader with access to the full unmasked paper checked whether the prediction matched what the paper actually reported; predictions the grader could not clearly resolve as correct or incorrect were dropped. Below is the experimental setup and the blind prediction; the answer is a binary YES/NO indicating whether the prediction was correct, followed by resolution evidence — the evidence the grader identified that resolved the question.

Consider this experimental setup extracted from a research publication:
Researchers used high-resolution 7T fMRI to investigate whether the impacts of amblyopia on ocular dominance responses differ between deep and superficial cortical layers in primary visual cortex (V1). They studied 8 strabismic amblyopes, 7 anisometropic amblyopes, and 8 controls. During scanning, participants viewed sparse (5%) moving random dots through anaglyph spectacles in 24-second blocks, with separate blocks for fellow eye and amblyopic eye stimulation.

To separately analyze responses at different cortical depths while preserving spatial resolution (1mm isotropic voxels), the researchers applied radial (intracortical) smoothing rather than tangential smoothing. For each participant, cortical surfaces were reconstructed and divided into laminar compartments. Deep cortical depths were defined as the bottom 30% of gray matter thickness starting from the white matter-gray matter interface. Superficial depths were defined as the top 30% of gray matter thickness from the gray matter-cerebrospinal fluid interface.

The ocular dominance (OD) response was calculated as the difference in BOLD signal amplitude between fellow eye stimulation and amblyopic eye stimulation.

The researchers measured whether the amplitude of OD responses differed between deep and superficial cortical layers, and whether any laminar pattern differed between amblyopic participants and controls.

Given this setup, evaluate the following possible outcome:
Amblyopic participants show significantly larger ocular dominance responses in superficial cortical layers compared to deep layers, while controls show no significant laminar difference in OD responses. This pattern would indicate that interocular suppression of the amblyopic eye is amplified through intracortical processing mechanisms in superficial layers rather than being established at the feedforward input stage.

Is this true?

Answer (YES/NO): NO